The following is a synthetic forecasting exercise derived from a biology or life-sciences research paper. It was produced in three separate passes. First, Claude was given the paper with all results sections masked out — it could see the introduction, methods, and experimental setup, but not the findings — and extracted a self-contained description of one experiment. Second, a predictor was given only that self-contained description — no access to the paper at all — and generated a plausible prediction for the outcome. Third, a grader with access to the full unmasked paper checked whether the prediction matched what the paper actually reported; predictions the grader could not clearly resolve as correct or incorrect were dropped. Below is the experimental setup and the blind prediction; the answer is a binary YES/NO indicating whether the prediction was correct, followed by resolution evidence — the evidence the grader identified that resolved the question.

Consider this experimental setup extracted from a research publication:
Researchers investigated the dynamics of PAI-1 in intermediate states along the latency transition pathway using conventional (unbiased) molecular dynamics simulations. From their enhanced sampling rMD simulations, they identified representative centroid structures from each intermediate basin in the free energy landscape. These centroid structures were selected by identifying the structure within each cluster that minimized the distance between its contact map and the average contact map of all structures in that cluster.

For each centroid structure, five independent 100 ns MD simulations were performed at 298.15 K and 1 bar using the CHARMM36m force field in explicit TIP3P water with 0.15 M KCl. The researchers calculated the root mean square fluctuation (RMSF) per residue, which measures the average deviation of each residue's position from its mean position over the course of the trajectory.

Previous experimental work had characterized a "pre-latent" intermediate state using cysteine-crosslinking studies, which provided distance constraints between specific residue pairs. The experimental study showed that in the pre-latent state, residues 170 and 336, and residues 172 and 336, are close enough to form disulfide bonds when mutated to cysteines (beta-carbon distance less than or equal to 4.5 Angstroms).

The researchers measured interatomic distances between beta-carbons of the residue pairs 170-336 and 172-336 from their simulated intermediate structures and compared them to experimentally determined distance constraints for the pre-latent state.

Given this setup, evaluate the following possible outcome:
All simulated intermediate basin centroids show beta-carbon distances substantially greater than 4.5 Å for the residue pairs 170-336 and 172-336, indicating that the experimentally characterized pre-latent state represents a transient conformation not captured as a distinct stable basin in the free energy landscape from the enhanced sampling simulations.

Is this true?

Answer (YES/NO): NO